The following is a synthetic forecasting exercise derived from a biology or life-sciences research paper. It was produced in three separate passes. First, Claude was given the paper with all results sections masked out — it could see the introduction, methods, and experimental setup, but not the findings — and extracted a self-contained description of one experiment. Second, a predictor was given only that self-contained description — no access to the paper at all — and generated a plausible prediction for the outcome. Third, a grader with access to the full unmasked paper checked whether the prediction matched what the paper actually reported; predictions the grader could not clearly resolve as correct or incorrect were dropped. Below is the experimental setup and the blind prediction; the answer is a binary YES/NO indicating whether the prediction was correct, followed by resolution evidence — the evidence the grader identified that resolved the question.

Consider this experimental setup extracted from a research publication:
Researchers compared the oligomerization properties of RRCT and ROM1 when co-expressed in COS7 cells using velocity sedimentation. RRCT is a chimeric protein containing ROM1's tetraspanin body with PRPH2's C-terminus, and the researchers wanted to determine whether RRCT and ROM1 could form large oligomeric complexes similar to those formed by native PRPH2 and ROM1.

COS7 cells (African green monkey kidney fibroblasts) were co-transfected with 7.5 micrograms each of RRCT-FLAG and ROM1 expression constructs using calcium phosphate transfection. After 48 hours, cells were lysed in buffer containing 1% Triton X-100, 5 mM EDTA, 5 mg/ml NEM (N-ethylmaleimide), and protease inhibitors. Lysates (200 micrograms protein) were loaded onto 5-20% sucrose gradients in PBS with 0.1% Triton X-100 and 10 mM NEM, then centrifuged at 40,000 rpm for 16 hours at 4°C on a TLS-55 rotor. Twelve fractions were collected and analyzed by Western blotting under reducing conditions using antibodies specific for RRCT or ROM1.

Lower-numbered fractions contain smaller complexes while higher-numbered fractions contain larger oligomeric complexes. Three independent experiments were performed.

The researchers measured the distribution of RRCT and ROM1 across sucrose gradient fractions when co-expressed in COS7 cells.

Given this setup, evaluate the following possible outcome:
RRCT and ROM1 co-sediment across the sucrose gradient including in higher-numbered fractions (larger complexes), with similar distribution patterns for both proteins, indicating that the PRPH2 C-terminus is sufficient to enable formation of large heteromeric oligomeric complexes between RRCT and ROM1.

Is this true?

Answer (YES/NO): NO